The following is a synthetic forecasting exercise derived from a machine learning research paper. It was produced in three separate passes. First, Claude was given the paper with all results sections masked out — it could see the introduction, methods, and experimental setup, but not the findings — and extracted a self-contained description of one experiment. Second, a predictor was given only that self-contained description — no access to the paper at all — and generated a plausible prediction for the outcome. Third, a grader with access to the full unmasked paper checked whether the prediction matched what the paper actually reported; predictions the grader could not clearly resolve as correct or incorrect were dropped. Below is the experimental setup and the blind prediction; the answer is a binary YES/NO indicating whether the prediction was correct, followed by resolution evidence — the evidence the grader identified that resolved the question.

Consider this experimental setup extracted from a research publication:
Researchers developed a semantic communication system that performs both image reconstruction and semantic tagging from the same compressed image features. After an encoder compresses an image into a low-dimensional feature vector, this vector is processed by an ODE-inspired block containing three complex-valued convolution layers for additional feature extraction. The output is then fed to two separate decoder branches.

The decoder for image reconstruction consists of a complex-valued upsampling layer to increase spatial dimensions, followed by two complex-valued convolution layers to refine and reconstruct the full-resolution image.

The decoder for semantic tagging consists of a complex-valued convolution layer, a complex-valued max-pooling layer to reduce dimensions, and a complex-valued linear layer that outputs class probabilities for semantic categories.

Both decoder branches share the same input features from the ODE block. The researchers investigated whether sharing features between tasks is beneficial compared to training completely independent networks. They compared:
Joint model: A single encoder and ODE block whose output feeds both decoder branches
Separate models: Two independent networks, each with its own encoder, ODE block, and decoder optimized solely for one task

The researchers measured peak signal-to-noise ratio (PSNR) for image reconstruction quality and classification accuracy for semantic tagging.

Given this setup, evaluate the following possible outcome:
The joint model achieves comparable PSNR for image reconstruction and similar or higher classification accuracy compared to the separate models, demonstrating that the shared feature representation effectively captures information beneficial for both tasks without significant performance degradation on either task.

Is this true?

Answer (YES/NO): NO